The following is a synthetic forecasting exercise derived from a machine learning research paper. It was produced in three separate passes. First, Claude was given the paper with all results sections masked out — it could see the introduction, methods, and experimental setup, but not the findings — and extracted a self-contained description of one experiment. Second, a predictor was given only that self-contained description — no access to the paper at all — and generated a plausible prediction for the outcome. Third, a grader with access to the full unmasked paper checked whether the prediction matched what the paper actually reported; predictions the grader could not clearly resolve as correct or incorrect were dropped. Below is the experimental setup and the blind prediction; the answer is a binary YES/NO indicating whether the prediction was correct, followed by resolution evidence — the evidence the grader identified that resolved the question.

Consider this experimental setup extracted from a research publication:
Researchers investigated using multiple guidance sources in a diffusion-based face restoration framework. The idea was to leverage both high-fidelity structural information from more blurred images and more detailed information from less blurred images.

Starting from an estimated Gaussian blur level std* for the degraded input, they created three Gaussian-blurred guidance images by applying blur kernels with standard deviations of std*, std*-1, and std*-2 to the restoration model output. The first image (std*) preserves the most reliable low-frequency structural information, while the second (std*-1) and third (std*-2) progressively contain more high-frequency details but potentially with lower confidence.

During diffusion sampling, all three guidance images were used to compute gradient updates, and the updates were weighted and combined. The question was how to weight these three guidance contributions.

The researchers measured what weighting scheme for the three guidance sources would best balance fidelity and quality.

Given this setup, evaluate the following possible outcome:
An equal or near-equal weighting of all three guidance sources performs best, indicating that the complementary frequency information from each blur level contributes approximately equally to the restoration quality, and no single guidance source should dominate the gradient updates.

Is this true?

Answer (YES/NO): NO